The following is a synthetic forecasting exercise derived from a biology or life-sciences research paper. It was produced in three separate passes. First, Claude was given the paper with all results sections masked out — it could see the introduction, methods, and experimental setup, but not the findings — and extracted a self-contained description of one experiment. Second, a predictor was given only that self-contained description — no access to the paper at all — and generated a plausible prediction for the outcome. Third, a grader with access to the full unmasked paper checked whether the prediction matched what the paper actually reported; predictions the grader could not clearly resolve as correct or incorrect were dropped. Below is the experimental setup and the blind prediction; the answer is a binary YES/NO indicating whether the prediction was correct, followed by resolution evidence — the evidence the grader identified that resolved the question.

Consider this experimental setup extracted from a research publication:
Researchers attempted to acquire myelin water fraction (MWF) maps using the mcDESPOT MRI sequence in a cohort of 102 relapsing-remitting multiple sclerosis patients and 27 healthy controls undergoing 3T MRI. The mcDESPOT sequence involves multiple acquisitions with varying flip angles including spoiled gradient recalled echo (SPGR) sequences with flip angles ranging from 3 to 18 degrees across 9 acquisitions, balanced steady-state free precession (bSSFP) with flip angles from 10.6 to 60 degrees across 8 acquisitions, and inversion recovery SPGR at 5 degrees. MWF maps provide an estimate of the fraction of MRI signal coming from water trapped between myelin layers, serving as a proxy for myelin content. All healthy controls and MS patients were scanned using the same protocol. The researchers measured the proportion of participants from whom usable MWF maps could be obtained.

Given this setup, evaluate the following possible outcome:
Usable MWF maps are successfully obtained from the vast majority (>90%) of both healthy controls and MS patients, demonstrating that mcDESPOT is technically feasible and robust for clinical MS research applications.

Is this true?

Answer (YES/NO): YES